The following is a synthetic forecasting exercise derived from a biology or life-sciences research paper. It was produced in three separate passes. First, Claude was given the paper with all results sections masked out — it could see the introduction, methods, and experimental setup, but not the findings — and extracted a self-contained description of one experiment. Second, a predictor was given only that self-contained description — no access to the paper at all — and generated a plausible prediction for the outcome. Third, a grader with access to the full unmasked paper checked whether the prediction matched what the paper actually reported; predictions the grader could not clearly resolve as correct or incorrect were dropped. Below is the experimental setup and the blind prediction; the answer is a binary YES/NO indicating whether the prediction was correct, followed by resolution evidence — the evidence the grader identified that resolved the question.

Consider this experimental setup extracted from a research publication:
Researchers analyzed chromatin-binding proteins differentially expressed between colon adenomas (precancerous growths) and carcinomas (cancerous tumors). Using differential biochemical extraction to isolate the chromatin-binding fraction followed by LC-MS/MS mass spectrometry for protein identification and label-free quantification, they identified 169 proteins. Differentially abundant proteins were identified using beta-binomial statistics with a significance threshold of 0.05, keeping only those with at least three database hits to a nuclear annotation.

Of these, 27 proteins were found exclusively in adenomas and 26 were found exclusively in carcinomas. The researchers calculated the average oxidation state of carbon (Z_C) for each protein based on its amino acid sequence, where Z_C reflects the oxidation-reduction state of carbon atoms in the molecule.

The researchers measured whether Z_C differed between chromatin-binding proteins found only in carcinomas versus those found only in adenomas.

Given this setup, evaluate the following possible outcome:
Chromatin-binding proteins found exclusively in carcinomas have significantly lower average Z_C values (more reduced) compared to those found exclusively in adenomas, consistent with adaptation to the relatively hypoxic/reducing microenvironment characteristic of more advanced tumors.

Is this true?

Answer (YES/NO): YES